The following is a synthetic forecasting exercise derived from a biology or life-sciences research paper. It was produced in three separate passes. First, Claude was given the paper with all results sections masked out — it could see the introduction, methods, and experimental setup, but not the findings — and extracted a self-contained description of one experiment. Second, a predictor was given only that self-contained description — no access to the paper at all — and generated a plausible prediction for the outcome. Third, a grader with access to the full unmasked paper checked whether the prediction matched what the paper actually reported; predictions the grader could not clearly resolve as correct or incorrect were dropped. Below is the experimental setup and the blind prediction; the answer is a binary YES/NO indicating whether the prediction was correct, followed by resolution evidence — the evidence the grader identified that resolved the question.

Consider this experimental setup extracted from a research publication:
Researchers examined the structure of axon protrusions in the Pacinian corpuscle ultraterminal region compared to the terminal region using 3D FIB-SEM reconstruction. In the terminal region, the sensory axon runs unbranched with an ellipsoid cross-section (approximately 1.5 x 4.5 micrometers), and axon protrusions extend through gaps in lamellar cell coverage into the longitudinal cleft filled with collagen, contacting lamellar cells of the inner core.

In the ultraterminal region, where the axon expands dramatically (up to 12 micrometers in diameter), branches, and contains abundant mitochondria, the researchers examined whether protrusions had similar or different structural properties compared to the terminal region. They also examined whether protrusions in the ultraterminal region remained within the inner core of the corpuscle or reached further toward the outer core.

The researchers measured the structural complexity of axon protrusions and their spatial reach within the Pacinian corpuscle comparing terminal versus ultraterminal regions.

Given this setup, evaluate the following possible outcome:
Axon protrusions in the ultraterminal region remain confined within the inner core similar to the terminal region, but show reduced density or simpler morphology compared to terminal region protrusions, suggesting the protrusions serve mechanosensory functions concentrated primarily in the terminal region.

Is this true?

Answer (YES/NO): NO